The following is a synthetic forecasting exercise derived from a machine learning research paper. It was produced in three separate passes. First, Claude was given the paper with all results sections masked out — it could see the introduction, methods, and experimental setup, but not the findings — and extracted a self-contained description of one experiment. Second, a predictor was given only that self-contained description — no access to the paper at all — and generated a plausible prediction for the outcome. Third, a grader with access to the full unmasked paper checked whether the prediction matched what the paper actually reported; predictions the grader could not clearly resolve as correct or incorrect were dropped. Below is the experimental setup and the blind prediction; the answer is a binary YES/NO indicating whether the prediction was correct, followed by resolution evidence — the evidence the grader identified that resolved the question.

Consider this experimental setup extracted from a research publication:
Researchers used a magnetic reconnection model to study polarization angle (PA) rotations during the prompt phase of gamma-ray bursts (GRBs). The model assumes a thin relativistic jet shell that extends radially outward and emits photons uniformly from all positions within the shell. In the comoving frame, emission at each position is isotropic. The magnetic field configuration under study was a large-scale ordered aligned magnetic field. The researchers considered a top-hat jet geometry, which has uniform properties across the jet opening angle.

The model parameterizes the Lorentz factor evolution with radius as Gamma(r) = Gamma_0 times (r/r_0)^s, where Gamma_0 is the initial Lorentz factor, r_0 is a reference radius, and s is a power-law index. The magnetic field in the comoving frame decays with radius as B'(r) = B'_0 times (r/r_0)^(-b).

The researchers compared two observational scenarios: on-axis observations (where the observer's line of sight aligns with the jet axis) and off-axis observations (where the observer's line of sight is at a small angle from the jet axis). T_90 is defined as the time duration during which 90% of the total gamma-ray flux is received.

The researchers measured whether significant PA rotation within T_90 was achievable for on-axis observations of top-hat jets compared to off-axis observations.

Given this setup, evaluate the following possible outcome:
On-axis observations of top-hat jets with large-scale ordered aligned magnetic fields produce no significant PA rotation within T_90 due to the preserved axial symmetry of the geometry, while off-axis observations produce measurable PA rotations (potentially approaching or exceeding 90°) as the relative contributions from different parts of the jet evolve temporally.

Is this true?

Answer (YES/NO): YES